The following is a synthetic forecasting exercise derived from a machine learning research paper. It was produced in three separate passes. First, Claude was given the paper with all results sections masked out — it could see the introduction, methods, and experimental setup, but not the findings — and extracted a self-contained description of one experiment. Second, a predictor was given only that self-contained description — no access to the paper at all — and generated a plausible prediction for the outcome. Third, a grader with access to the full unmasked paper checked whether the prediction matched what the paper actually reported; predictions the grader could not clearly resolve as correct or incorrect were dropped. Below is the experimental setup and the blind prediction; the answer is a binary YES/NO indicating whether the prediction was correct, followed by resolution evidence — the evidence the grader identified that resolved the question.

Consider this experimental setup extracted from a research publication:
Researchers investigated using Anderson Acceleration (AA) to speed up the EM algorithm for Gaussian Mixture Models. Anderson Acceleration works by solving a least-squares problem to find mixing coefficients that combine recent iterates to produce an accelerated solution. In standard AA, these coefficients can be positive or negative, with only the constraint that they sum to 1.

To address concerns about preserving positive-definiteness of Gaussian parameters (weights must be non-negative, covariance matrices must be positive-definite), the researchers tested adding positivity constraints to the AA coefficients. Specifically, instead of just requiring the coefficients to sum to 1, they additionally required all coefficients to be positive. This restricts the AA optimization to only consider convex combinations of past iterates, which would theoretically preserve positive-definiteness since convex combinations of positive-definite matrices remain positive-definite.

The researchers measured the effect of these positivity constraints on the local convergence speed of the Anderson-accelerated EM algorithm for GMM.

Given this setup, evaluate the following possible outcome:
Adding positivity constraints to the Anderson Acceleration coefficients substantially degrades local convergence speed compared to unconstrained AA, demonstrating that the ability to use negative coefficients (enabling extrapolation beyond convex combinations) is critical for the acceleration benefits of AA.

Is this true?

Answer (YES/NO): YES